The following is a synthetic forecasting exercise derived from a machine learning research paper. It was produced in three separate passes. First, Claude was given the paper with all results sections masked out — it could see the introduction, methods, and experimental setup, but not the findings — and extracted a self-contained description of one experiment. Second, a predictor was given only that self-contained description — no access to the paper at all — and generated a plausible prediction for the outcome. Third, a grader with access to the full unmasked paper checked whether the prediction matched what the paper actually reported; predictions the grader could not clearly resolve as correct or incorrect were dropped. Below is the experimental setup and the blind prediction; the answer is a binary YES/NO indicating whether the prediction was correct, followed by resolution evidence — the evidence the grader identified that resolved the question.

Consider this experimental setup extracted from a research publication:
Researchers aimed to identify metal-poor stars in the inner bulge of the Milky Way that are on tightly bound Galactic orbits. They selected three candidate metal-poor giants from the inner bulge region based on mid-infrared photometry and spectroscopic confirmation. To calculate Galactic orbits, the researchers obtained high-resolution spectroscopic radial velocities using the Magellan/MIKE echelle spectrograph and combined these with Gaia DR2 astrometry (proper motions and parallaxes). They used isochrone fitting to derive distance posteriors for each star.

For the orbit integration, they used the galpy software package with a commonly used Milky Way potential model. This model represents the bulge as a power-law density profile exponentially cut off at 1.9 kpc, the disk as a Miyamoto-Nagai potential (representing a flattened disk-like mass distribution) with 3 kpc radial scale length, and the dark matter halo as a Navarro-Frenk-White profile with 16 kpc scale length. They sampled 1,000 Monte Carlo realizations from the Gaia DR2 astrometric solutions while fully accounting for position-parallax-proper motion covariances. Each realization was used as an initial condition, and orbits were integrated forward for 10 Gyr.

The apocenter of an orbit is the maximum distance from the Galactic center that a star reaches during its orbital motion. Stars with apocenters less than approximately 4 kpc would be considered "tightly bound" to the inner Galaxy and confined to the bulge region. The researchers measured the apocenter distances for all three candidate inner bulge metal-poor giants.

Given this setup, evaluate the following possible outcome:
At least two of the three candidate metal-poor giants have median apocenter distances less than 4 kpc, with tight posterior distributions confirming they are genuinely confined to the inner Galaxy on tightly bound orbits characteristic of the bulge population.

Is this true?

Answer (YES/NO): YES